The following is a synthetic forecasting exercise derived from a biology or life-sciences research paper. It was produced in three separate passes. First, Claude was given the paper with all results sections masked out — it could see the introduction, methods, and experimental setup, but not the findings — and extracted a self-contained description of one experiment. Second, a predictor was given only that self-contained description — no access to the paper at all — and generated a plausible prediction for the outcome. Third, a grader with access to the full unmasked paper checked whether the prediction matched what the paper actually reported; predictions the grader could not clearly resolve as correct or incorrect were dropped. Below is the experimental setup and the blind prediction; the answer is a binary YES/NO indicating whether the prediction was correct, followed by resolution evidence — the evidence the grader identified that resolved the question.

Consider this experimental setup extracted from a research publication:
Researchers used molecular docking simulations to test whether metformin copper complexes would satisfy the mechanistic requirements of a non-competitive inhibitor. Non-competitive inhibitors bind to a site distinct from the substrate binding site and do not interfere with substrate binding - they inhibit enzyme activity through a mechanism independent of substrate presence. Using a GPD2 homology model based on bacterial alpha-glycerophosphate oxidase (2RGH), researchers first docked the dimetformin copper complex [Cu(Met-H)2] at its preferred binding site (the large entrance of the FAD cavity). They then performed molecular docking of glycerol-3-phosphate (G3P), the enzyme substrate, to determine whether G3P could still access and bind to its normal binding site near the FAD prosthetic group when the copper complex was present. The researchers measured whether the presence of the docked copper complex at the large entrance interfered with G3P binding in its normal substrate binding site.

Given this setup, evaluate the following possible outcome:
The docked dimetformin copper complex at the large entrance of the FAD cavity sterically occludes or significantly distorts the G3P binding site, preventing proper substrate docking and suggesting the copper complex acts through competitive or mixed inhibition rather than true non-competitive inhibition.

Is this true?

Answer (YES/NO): NO